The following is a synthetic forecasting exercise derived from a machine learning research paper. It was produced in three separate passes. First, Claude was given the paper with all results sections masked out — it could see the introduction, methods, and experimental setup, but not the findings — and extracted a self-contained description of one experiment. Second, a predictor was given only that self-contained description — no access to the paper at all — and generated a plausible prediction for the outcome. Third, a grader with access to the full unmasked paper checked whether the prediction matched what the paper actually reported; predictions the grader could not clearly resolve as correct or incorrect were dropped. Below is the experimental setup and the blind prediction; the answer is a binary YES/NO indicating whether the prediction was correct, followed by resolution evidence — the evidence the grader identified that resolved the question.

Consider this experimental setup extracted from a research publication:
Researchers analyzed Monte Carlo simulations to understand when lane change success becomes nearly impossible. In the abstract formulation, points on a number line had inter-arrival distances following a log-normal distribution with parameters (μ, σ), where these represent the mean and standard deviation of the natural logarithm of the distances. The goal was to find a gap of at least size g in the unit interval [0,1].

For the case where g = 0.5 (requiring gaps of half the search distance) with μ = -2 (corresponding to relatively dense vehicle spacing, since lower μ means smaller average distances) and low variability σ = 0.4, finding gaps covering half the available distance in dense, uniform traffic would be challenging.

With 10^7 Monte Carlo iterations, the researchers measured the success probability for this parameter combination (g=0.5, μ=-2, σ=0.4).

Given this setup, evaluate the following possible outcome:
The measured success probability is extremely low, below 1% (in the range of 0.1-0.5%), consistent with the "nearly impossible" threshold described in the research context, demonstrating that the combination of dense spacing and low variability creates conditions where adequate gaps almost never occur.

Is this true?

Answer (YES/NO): YES